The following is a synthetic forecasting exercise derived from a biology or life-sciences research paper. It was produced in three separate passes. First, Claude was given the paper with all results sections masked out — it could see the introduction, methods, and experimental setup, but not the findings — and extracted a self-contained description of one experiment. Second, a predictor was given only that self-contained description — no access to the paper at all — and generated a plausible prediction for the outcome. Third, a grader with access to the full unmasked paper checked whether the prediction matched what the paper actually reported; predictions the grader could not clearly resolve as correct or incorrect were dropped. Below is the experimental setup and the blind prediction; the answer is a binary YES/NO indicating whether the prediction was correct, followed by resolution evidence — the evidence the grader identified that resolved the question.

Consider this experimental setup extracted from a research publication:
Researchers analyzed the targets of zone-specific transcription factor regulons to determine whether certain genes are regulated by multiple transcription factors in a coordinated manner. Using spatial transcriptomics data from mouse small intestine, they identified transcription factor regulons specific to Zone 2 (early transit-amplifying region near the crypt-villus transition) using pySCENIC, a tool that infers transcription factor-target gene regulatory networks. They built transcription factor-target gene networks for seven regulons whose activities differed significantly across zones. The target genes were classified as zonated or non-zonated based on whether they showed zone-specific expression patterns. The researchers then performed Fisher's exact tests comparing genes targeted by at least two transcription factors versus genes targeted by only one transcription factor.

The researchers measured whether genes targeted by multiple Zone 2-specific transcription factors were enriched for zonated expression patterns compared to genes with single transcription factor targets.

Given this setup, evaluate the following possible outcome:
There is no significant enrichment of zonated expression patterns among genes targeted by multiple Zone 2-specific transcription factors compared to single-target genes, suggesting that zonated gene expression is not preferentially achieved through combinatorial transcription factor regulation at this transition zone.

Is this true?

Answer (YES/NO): NO